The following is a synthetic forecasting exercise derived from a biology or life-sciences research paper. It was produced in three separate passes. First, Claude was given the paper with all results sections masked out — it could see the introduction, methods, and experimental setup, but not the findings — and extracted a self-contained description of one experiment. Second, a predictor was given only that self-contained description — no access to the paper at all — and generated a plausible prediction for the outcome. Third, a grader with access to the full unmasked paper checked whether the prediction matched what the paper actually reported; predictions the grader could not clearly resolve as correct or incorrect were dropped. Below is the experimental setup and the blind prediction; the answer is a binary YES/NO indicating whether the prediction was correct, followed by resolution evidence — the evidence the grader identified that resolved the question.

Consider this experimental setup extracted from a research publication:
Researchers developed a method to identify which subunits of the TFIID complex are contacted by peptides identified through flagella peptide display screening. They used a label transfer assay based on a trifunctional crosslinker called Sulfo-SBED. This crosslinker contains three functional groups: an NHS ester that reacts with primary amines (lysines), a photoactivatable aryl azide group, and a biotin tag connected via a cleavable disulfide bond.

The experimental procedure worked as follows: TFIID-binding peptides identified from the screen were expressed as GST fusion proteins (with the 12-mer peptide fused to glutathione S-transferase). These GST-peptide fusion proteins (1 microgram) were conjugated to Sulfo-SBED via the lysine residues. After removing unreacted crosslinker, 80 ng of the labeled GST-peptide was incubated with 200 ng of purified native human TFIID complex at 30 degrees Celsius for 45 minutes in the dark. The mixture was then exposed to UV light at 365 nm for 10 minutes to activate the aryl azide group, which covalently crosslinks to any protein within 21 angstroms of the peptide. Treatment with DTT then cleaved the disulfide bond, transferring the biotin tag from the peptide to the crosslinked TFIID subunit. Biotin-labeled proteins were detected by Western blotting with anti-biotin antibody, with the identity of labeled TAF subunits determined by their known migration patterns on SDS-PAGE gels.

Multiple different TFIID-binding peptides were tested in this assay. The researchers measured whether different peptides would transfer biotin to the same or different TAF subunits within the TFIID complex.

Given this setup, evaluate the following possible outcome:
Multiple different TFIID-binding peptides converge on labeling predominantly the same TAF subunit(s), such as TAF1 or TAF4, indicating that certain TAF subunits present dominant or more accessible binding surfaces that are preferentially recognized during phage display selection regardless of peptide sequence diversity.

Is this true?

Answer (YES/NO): NO